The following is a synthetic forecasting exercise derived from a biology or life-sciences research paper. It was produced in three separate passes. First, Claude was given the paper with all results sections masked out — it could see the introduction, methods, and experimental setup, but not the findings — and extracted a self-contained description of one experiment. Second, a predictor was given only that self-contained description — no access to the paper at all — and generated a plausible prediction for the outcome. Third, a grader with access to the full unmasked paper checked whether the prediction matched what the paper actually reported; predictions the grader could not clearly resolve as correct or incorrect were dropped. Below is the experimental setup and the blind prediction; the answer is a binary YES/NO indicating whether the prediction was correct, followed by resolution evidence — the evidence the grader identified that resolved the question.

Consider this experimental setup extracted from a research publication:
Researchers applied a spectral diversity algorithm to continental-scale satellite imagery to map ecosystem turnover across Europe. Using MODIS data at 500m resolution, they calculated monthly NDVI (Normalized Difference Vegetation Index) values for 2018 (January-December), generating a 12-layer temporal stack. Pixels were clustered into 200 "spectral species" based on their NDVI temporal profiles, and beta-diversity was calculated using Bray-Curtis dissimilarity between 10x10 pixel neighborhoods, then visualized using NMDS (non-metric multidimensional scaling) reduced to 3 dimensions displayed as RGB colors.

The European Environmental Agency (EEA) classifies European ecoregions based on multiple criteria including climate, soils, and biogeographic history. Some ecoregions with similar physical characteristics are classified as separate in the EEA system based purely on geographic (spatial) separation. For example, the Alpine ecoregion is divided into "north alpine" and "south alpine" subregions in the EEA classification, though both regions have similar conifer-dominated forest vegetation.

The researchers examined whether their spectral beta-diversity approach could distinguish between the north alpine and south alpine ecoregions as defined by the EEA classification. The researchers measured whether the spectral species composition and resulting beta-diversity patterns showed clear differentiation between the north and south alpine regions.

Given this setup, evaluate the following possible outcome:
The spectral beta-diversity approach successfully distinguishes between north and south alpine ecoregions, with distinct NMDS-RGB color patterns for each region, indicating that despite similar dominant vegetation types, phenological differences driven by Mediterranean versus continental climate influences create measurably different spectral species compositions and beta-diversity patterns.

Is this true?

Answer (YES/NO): NO